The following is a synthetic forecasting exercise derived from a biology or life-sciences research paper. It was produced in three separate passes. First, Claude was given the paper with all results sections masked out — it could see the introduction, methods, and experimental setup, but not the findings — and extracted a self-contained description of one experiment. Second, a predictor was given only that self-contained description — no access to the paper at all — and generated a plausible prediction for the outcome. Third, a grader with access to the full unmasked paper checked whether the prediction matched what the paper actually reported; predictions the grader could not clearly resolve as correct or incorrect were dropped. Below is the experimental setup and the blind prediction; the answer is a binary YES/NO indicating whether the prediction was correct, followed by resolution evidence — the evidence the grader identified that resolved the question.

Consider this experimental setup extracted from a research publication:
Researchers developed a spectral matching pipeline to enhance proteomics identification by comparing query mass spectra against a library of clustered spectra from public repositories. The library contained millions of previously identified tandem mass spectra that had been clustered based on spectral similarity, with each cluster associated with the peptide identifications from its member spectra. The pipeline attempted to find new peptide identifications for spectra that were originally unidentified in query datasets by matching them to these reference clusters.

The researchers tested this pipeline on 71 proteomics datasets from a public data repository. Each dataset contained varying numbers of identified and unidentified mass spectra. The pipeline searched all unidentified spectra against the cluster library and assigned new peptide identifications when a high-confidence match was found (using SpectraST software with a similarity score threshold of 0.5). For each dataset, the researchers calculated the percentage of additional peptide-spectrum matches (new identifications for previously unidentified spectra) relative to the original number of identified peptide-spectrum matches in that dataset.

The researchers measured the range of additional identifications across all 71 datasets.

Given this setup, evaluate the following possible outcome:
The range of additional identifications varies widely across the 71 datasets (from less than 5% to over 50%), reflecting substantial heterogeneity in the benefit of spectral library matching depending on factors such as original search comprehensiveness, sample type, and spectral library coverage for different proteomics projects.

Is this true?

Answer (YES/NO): YES